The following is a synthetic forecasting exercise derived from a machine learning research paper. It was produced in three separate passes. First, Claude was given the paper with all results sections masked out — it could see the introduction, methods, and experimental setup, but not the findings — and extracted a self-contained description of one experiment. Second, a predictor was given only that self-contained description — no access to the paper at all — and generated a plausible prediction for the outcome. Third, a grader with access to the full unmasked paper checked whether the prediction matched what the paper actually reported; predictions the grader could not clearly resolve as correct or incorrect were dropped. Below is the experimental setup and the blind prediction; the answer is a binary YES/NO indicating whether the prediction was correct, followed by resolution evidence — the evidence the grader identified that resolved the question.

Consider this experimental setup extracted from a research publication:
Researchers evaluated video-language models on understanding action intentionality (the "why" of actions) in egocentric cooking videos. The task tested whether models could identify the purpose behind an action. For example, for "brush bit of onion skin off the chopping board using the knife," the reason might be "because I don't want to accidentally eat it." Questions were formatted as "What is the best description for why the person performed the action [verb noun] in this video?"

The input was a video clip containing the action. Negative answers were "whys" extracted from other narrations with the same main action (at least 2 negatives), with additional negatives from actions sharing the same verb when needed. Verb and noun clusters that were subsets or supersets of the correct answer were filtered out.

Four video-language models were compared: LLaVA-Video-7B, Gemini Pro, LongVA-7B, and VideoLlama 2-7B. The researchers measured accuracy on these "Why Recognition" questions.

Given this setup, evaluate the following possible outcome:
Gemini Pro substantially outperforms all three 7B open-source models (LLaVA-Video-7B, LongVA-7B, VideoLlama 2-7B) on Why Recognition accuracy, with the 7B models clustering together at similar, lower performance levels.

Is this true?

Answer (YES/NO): NO